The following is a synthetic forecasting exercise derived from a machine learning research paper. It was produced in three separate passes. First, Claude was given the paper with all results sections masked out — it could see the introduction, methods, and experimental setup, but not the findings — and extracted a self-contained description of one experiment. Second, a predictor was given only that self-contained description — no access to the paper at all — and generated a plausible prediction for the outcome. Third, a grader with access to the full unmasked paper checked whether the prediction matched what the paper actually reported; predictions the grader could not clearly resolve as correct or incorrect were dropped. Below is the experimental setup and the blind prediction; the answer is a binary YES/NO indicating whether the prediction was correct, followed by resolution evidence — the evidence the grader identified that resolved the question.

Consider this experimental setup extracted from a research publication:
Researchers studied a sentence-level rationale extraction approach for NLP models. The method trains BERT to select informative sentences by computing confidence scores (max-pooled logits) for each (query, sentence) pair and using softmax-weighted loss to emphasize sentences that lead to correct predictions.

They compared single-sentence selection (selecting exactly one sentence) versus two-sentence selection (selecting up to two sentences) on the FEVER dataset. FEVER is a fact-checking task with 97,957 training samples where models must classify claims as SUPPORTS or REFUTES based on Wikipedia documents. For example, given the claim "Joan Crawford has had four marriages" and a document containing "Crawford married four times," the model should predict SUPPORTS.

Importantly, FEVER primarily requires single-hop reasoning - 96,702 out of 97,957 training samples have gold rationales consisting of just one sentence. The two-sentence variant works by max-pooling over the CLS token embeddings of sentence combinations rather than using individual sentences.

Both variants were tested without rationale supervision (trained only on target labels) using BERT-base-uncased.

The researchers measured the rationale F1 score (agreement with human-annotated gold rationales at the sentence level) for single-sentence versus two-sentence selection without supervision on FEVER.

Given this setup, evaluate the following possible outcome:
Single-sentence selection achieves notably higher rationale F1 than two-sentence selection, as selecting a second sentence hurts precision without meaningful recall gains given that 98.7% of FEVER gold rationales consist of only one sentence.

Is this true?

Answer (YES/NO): NO